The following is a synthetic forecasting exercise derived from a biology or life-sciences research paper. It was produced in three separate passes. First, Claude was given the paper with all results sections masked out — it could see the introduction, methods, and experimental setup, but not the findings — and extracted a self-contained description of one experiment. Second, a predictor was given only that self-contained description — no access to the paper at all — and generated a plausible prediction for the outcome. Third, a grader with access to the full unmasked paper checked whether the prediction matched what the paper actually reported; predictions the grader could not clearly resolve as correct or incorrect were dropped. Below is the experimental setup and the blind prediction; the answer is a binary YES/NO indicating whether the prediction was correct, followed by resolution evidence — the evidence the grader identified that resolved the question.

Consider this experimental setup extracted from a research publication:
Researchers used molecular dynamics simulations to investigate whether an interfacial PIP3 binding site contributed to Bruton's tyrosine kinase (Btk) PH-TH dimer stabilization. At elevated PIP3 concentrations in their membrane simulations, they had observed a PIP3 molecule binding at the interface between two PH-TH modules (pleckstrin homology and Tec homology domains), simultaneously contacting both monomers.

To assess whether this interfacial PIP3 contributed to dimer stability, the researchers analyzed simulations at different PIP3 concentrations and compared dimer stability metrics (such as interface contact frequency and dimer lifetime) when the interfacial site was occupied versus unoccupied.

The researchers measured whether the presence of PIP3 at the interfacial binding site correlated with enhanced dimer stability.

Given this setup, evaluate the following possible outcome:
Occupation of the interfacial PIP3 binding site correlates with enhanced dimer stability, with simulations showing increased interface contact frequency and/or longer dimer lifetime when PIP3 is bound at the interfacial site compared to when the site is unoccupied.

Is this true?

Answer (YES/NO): NO